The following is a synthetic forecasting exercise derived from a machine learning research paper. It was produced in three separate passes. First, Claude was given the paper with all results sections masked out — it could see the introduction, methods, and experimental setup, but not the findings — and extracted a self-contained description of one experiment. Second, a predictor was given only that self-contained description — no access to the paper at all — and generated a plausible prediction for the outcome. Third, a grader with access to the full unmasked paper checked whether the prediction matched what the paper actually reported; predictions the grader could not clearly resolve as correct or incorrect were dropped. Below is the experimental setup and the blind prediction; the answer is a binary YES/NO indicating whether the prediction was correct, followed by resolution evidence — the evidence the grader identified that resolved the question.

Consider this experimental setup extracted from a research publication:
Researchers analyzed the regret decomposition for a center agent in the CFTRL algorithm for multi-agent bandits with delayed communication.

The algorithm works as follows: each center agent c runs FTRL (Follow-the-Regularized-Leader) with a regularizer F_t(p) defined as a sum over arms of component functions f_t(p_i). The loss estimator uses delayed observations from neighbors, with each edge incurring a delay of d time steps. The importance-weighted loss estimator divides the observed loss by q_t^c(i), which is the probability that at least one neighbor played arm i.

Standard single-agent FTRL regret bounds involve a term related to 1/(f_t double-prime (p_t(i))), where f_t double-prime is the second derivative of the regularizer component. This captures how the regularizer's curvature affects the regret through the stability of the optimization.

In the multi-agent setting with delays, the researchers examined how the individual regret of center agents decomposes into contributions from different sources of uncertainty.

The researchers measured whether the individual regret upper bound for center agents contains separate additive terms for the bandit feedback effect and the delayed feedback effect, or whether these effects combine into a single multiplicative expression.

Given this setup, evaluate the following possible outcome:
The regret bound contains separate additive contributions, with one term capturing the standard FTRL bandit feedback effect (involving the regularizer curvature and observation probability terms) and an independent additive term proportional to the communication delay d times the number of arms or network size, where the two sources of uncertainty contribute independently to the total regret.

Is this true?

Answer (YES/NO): YES